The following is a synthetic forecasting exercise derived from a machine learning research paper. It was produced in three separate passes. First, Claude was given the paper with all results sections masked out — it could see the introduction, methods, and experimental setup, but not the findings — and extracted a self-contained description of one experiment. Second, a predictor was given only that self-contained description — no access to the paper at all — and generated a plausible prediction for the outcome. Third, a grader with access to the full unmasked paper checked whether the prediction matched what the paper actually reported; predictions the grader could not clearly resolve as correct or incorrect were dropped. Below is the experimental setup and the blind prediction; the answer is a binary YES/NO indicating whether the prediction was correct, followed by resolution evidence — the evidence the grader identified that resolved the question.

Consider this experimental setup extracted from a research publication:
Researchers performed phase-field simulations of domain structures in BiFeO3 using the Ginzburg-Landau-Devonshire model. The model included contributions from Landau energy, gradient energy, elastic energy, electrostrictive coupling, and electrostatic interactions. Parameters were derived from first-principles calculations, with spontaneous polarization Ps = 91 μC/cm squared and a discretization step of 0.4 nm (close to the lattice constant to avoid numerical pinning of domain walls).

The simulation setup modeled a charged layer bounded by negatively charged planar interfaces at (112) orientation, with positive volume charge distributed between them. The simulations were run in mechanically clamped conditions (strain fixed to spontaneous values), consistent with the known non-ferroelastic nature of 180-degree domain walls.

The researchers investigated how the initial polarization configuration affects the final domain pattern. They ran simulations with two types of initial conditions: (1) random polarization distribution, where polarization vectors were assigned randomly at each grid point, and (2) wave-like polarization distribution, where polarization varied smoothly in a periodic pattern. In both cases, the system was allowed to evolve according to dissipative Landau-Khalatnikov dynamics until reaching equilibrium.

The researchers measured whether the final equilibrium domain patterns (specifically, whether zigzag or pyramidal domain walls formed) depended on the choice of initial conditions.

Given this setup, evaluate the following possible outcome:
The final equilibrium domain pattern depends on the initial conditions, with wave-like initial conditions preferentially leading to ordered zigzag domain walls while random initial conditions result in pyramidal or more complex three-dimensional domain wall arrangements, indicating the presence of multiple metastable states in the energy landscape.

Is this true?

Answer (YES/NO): NO